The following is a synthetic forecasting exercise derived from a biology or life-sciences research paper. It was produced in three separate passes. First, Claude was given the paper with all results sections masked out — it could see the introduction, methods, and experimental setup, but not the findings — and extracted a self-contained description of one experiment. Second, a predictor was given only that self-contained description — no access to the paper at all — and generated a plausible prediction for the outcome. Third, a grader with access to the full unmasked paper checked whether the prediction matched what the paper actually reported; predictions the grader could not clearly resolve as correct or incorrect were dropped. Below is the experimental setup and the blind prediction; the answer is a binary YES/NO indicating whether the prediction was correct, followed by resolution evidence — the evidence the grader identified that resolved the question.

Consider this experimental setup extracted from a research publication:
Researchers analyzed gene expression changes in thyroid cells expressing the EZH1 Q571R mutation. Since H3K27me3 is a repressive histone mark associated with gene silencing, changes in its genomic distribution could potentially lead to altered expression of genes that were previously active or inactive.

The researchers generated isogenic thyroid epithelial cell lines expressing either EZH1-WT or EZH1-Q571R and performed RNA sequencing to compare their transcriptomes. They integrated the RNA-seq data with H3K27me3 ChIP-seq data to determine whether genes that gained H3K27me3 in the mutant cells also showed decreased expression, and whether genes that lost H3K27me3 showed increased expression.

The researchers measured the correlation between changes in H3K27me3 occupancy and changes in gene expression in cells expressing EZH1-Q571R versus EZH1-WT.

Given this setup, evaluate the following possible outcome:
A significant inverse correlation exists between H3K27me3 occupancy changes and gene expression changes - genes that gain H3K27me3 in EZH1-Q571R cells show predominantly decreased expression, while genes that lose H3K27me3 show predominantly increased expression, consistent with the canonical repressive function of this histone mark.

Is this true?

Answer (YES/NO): YES